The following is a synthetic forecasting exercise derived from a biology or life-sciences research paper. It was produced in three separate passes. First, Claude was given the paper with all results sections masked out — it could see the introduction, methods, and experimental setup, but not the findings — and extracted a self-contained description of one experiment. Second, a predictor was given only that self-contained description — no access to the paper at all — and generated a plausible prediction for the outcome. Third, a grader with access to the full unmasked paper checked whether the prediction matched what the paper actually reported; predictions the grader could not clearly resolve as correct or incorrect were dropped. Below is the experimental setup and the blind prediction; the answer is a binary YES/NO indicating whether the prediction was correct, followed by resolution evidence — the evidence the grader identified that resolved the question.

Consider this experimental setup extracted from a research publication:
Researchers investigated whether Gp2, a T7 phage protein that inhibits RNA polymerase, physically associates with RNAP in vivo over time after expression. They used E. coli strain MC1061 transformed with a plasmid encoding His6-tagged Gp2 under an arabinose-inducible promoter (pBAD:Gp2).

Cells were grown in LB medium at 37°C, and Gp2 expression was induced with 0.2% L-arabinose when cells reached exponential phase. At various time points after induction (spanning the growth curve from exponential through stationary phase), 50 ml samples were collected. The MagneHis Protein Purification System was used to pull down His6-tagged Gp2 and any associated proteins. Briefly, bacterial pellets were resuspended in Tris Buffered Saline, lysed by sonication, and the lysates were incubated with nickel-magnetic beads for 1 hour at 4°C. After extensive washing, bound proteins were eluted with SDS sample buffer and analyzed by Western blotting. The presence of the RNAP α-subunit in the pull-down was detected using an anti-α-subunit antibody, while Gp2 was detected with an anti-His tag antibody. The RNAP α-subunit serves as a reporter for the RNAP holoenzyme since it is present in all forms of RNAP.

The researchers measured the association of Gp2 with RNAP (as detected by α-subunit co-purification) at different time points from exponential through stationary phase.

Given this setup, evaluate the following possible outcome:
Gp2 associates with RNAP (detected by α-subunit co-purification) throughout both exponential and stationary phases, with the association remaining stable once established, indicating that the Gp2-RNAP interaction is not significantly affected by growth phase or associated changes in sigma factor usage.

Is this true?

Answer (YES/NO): YES